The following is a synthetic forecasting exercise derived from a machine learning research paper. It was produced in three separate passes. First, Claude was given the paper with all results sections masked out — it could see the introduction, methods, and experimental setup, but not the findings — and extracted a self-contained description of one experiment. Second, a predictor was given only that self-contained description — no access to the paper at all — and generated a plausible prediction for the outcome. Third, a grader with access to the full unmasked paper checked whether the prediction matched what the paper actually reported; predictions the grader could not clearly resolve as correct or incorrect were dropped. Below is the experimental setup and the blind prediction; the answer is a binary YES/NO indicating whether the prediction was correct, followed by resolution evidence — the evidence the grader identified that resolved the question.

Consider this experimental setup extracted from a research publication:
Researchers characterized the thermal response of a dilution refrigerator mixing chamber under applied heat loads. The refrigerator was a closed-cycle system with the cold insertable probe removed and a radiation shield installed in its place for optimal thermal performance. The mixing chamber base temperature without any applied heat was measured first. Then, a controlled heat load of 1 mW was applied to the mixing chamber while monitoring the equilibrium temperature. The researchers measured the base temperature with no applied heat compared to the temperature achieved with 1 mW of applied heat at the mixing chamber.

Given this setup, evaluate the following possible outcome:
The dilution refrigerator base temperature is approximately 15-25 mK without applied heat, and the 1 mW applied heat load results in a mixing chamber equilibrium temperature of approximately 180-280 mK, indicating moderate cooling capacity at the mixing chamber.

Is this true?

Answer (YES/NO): NO